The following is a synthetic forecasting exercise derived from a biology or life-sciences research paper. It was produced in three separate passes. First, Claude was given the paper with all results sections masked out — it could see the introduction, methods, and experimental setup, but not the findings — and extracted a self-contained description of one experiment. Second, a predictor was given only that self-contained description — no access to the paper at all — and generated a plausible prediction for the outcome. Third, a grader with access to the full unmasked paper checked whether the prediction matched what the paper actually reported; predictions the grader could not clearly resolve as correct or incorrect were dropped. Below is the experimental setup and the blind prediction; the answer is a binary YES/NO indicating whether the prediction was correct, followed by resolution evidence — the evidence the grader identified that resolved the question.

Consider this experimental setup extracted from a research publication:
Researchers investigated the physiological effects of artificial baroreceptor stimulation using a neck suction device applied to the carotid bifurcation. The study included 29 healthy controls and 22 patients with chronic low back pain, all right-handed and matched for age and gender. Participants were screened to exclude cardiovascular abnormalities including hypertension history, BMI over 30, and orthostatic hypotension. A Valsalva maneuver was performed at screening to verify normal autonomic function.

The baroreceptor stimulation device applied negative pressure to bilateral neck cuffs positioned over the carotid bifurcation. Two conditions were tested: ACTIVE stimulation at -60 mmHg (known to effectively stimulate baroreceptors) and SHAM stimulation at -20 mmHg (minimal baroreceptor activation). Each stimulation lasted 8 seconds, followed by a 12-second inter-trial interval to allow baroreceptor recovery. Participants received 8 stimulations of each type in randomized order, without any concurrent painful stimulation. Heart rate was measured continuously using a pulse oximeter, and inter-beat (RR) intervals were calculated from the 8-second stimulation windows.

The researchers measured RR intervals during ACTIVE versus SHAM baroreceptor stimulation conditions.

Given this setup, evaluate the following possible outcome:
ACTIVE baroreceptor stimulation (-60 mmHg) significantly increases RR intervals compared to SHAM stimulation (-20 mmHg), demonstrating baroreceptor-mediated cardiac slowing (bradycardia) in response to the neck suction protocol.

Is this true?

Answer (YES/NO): NO